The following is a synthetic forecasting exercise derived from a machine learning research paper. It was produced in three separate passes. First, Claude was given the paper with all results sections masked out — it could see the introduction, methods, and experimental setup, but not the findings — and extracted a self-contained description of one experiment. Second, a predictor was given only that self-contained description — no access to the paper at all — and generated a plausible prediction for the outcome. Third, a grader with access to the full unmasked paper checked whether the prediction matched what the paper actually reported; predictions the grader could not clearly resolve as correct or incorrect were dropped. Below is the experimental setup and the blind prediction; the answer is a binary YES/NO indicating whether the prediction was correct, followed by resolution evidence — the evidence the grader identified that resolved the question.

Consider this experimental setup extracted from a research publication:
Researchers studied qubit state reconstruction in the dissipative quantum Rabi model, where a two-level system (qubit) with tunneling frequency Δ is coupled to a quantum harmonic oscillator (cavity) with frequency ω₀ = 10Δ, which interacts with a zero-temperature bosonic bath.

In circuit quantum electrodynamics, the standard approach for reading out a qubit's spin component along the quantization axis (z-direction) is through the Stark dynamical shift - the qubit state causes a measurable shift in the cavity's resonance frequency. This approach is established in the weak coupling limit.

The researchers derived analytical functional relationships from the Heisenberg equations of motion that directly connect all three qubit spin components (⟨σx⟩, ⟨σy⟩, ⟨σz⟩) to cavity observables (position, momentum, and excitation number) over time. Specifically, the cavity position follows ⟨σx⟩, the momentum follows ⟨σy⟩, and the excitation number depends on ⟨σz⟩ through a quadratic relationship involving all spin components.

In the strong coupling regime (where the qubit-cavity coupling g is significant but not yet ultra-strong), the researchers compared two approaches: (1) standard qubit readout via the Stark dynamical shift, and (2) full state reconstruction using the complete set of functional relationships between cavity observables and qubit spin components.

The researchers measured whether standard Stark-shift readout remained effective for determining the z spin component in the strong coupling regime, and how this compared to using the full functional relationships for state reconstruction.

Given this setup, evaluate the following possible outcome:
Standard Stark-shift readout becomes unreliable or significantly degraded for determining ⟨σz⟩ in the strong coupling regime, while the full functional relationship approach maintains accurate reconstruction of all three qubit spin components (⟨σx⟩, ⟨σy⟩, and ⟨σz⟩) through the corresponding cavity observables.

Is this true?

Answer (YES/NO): YES